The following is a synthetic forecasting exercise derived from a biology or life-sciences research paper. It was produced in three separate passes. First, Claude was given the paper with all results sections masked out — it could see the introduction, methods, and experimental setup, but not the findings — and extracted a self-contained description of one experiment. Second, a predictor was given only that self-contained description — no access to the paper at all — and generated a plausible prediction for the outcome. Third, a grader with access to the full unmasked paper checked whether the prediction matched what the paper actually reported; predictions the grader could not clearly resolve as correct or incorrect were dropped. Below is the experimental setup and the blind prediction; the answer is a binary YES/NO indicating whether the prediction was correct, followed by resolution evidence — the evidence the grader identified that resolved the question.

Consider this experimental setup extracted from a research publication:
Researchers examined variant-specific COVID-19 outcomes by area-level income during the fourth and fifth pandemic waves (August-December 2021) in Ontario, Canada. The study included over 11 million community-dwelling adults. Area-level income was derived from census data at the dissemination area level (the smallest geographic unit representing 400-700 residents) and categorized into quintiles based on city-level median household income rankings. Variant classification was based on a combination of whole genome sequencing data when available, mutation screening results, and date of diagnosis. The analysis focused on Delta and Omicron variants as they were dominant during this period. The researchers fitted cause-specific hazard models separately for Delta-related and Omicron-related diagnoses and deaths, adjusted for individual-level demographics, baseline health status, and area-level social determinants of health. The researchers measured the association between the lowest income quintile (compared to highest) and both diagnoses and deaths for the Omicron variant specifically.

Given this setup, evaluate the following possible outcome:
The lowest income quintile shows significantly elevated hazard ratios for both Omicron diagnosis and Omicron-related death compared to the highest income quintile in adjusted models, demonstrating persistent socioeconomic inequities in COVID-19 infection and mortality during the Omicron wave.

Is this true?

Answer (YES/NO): NO